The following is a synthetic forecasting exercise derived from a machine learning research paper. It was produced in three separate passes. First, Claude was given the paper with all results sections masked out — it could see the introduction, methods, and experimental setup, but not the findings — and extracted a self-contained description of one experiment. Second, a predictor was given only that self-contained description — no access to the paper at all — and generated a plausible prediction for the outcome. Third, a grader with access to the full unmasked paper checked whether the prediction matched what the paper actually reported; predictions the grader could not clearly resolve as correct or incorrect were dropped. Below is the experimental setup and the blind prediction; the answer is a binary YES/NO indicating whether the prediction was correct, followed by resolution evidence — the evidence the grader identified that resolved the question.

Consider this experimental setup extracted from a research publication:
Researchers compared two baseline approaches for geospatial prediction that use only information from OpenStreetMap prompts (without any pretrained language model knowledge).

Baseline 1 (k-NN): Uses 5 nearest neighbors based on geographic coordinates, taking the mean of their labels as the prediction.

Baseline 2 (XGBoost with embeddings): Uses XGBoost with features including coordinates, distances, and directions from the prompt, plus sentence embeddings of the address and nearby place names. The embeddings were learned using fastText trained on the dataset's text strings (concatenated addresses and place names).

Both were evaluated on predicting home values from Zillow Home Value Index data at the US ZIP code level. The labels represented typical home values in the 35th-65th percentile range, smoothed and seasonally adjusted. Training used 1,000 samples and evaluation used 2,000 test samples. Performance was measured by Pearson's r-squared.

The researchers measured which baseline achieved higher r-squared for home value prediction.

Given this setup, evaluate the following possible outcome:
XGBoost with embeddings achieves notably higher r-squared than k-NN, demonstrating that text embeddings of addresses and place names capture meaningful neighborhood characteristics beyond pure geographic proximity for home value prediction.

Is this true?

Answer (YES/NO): NO